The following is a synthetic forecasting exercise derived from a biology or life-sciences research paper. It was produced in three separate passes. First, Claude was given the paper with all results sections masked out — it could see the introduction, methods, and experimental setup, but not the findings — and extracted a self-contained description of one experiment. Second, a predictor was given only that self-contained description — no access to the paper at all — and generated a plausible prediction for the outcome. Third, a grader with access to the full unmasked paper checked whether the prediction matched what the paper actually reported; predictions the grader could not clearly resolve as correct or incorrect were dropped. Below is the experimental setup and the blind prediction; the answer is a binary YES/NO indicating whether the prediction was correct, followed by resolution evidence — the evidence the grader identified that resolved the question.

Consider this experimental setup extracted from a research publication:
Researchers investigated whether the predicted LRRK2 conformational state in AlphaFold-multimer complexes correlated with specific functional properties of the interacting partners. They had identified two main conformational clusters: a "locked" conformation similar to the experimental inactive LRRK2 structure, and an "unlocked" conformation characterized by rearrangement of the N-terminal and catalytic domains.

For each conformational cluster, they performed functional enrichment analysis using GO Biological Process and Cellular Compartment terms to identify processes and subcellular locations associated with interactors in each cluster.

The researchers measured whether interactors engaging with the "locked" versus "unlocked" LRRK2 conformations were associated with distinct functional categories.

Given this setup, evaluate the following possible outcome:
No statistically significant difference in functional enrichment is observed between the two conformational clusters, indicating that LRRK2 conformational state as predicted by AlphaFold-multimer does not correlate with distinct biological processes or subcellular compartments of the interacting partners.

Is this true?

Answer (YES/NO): NO